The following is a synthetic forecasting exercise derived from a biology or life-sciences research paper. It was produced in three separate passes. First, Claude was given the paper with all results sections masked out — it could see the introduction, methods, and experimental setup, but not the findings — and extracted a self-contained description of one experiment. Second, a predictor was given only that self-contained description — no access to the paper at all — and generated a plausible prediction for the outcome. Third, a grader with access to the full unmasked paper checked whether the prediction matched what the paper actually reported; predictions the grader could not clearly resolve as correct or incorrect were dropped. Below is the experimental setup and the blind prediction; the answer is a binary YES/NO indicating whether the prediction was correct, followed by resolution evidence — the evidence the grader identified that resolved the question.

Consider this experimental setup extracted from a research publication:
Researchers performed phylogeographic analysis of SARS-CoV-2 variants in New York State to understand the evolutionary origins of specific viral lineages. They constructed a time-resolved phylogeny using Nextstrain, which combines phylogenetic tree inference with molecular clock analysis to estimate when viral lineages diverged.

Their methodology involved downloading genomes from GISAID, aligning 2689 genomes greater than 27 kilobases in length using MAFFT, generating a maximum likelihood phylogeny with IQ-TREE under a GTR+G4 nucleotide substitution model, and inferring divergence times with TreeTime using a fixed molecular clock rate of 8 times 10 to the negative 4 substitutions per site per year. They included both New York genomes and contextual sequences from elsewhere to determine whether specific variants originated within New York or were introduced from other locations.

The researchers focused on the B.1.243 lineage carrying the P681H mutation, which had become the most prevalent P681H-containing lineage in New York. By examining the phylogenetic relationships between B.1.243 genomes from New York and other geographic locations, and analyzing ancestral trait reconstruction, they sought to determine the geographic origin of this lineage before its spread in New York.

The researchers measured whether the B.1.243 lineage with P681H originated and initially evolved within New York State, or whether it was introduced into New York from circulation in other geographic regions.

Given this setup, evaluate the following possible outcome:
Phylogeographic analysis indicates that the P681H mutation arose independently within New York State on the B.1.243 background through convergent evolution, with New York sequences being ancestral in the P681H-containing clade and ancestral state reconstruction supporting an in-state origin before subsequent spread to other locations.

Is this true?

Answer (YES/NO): NO